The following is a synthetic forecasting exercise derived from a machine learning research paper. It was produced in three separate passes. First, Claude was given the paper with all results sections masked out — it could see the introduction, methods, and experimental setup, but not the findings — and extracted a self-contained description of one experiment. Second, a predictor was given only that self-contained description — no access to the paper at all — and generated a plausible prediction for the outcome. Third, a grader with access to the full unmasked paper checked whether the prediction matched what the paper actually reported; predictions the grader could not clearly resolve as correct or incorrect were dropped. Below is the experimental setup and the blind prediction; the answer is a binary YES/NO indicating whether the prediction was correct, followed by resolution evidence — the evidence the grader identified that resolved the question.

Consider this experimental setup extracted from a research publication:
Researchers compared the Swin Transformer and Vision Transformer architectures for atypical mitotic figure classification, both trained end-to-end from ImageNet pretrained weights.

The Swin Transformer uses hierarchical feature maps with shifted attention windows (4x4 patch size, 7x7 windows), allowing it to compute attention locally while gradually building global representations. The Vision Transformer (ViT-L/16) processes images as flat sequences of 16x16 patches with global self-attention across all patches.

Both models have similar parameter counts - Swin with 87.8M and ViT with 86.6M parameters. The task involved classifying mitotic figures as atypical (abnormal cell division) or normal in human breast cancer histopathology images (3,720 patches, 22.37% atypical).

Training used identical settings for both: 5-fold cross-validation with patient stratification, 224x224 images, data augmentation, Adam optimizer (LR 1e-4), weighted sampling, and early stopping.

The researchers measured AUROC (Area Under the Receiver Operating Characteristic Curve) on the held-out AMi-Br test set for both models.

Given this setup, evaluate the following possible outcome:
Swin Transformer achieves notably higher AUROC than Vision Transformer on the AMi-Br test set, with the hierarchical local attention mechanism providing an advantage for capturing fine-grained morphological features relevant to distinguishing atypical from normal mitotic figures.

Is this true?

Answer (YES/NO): NO